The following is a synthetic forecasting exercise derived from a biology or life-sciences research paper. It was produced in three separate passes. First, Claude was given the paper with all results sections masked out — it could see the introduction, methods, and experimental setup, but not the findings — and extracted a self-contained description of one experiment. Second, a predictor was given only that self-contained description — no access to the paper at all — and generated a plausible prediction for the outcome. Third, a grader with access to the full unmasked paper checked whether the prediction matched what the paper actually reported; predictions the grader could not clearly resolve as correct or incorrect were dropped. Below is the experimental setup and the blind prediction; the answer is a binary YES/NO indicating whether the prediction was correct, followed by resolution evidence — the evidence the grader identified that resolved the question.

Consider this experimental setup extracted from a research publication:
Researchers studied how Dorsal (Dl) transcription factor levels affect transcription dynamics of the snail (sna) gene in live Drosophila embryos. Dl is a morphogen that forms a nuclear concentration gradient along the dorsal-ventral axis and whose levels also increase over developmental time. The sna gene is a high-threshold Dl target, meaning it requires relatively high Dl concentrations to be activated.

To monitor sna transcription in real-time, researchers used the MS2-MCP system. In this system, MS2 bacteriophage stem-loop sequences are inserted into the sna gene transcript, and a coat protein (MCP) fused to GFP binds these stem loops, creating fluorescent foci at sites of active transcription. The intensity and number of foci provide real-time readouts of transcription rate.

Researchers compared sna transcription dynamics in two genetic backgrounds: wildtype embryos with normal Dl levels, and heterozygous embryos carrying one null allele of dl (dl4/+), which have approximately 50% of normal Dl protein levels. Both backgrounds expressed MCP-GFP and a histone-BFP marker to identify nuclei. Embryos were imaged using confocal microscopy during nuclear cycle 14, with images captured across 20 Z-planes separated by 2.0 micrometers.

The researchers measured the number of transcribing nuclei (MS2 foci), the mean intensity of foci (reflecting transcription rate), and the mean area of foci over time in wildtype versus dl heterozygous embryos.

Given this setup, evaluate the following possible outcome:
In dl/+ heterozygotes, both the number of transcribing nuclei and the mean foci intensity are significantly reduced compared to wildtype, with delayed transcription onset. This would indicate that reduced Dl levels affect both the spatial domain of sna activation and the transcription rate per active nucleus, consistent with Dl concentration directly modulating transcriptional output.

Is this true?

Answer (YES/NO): NO